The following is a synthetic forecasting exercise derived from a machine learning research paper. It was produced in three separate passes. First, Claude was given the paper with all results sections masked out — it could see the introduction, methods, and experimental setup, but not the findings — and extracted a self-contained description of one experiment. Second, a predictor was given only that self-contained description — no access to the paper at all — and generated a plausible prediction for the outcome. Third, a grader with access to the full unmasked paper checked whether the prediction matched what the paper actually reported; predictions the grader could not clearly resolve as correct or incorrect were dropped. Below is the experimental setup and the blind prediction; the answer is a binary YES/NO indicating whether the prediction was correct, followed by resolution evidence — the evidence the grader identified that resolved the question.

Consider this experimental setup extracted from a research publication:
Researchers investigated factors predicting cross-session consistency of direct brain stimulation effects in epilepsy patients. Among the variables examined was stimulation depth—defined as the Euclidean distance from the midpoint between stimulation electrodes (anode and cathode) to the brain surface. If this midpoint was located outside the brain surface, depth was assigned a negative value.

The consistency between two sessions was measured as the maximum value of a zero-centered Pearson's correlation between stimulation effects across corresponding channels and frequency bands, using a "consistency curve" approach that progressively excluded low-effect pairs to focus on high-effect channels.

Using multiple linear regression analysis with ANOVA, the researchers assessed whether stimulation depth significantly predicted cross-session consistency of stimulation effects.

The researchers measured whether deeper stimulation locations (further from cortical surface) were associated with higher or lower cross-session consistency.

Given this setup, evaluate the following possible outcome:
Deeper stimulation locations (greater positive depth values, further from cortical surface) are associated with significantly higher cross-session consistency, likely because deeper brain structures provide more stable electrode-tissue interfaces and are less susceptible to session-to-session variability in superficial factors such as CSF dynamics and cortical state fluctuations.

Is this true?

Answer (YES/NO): NO